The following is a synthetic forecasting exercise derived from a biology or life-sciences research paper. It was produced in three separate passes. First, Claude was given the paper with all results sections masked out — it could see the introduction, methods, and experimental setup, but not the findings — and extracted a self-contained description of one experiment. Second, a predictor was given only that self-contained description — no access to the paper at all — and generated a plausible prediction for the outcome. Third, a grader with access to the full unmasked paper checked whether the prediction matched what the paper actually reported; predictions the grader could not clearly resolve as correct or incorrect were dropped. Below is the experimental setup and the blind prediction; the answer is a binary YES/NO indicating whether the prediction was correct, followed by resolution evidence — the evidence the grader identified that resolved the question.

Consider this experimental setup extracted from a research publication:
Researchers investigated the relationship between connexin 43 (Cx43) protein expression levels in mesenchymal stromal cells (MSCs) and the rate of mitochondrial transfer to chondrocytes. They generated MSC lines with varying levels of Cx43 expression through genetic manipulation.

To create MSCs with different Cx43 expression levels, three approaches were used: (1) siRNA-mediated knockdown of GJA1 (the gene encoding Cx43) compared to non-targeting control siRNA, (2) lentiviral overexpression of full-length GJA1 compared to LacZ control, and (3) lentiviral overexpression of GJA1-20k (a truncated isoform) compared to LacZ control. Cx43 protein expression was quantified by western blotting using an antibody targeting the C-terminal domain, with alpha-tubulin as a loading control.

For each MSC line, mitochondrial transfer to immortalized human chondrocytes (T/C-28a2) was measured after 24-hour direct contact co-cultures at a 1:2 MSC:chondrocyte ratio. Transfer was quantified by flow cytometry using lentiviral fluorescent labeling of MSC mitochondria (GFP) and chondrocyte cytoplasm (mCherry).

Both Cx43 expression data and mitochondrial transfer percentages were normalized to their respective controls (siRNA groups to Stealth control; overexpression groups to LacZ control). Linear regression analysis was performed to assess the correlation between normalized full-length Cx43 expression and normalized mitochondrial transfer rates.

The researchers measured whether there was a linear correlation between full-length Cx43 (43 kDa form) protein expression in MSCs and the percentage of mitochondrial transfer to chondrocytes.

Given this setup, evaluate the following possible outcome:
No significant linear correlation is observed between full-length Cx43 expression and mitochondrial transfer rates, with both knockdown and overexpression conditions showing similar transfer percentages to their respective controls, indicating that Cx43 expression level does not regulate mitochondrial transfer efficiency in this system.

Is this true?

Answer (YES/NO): NO